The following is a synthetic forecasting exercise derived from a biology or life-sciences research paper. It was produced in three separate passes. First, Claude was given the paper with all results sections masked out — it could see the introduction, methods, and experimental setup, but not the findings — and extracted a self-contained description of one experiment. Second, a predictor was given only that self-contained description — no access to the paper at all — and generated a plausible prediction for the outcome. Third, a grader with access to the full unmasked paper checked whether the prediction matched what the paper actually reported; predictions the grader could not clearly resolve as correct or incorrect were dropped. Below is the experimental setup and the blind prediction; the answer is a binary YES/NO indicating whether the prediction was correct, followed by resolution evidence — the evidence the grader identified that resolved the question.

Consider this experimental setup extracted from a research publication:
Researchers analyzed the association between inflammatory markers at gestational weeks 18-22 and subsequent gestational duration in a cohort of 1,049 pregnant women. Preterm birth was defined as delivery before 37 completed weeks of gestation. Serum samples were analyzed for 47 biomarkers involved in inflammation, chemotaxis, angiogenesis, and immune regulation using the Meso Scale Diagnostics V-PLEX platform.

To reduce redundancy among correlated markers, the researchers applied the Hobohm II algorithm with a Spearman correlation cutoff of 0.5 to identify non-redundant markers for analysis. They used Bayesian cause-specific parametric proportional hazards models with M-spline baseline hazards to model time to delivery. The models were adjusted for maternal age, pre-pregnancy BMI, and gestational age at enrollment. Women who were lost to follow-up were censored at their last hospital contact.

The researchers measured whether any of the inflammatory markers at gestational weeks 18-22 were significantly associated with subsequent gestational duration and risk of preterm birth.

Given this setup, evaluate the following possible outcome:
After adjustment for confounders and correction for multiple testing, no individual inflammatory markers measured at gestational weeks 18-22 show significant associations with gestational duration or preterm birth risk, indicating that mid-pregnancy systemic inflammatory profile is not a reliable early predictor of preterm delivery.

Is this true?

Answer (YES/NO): YES